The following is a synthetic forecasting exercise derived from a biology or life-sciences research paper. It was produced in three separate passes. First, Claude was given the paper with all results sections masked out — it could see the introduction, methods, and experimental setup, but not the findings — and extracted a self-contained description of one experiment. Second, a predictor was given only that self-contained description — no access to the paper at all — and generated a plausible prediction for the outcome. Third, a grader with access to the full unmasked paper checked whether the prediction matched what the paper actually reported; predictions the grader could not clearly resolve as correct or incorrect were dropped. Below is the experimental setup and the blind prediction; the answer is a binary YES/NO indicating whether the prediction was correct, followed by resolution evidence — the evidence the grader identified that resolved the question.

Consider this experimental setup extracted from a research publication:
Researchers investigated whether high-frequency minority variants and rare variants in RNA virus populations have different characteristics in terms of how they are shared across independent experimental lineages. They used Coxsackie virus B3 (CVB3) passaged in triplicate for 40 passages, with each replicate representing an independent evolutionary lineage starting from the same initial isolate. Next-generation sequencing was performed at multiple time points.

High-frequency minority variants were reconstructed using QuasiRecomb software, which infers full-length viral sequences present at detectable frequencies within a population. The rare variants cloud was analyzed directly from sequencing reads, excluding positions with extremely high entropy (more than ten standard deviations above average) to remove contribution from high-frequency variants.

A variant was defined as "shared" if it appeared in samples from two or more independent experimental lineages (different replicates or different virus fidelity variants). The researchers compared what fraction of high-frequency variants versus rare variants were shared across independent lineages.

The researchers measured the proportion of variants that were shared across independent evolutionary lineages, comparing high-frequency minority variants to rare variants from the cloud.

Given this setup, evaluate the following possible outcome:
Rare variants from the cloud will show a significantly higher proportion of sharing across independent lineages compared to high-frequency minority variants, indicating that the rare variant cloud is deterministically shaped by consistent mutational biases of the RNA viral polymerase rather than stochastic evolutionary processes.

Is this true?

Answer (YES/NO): NO